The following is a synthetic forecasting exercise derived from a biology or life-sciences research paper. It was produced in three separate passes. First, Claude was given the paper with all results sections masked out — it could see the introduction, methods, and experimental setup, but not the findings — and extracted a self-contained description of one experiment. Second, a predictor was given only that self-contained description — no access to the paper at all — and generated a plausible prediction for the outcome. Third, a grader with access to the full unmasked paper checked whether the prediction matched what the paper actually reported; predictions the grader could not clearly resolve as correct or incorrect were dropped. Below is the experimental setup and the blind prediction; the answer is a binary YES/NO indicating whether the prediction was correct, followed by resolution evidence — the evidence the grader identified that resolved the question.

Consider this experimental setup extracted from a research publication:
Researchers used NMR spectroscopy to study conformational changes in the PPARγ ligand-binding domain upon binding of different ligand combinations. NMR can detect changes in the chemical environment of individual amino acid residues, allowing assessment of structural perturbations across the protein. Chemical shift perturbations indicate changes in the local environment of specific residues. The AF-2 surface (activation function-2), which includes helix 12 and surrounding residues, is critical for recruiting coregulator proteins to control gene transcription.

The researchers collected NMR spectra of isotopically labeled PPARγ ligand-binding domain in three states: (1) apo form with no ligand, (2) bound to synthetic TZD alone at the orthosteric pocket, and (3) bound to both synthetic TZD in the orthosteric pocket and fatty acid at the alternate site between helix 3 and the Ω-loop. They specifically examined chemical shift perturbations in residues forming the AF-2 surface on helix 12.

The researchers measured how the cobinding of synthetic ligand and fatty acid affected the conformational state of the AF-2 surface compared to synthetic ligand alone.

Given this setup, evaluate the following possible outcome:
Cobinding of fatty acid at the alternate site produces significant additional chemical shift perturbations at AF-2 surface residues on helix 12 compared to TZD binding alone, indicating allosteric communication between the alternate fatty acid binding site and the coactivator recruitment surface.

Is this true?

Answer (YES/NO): NO